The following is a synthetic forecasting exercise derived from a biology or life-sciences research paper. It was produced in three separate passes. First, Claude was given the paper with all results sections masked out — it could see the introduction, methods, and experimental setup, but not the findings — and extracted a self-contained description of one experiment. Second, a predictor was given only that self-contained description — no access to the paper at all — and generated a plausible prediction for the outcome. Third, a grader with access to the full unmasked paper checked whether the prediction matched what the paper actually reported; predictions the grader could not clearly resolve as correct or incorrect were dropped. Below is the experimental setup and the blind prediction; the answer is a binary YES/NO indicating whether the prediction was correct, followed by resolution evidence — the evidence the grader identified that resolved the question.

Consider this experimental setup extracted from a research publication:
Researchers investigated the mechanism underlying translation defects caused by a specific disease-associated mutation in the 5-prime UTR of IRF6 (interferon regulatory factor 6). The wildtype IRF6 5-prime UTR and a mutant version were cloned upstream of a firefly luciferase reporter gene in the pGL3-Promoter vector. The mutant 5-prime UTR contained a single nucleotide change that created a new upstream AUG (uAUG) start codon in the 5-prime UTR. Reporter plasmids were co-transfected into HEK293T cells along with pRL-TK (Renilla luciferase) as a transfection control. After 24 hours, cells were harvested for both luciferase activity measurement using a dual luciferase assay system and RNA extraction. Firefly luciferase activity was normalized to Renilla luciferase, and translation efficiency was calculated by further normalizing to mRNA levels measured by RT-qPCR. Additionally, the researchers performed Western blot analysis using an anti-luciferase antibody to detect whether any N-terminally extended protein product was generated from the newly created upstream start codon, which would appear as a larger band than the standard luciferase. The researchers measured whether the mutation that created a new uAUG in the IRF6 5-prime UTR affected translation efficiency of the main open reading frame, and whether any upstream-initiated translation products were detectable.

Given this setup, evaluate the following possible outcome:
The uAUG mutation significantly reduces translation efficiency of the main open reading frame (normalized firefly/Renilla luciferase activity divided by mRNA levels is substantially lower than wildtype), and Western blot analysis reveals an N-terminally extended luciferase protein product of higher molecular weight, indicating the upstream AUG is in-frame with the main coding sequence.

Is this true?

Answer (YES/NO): NO